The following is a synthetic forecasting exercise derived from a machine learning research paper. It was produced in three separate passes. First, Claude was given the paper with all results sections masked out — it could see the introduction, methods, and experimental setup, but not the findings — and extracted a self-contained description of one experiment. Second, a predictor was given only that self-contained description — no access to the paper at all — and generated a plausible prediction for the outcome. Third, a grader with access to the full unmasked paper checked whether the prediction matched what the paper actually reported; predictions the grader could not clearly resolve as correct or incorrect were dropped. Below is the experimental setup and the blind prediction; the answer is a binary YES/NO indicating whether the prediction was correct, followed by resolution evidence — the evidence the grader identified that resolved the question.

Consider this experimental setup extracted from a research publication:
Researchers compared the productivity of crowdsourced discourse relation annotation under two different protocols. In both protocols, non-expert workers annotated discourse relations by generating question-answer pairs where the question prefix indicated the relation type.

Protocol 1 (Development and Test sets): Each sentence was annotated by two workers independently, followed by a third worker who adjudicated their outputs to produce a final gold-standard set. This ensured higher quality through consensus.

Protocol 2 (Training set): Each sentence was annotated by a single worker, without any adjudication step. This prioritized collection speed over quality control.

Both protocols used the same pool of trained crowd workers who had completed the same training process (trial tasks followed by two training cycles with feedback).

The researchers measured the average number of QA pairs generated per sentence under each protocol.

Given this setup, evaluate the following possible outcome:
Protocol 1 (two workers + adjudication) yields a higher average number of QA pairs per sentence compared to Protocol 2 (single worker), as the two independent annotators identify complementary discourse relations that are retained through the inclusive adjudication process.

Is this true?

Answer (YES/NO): YES